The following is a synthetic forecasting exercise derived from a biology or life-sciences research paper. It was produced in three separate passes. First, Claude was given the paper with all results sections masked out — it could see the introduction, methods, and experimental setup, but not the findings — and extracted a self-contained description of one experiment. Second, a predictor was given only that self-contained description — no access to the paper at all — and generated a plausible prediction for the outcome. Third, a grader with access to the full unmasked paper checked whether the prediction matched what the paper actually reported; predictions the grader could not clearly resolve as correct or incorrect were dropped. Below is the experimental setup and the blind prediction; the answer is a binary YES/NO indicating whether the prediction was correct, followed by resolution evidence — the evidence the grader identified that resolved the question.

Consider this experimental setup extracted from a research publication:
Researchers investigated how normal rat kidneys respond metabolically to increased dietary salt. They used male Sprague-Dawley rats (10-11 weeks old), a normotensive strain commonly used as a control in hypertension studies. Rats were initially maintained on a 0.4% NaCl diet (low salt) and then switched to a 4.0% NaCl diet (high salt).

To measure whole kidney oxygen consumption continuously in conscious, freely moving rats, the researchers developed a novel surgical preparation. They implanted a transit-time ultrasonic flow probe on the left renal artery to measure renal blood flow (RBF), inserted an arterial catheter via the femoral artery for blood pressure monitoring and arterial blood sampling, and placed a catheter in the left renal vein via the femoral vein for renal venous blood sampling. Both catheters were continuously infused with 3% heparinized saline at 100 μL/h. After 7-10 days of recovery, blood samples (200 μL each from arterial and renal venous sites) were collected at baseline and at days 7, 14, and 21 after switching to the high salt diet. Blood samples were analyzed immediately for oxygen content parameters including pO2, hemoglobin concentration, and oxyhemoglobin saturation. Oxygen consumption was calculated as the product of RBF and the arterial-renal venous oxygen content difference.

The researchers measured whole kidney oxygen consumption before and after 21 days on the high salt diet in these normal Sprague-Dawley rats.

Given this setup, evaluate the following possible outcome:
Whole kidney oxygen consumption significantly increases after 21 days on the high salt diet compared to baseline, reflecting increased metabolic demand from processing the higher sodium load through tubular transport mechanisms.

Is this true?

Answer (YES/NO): YES